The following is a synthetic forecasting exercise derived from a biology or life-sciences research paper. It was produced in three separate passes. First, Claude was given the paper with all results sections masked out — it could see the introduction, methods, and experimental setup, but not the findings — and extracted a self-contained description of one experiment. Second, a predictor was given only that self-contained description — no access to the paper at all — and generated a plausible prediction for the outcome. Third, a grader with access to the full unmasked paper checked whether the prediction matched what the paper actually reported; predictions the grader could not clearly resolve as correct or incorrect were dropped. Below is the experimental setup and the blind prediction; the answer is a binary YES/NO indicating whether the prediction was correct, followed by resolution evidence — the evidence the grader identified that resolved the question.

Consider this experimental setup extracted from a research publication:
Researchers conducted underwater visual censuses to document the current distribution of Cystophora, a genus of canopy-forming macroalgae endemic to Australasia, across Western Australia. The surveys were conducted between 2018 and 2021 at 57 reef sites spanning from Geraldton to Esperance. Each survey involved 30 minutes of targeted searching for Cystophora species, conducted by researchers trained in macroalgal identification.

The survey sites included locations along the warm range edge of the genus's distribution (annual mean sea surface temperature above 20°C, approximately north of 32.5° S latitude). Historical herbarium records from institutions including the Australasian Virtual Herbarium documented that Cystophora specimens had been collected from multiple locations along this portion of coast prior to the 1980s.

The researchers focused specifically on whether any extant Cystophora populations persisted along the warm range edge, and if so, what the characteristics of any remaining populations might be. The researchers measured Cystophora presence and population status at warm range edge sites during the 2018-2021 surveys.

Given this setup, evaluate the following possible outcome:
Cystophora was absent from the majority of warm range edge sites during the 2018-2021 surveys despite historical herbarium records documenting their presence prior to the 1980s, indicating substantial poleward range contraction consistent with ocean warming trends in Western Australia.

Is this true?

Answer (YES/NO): YES